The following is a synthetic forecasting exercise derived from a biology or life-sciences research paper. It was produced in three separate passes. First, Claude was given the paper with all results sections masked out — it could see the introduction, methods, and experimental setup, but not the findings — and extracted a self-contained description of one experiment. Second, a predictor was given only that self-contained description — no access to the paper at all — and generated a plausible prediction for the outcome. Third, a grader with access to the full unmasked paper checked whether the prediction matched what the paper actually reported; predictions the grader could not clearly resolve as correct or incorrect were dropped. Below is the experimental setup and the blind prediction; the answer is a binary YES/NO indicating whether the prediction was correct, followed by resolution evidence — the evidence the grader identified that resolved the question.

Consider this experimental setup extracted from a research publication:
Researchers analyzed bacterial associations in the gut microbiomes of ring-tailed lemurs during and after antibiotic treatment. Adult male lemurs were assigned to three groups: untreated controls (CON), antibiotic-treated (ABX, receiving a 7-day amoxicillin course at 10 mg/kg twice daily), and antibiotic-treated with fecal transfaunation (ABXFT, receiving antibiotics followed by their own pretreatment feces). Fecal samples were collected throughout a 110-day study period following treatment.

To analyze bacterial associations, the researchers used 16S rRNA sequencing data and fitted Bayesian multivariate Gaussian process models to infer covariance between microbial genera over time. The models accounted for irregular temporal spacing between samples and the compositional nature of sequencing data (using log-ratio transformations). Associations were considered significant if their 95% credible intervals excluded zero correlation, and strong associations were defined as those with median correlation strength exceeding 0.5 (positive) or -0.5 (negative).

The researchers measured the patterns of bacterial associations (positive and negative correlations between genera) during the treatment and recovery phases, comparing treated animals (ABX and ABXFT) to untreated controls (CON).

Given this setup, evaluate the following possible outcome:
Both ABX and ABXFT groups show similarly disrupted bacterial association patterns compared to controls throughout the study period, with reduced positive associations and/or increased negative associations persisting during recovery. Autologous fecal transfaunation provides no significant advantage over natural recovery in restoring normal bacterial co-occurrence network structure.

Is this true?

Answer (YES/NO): NO